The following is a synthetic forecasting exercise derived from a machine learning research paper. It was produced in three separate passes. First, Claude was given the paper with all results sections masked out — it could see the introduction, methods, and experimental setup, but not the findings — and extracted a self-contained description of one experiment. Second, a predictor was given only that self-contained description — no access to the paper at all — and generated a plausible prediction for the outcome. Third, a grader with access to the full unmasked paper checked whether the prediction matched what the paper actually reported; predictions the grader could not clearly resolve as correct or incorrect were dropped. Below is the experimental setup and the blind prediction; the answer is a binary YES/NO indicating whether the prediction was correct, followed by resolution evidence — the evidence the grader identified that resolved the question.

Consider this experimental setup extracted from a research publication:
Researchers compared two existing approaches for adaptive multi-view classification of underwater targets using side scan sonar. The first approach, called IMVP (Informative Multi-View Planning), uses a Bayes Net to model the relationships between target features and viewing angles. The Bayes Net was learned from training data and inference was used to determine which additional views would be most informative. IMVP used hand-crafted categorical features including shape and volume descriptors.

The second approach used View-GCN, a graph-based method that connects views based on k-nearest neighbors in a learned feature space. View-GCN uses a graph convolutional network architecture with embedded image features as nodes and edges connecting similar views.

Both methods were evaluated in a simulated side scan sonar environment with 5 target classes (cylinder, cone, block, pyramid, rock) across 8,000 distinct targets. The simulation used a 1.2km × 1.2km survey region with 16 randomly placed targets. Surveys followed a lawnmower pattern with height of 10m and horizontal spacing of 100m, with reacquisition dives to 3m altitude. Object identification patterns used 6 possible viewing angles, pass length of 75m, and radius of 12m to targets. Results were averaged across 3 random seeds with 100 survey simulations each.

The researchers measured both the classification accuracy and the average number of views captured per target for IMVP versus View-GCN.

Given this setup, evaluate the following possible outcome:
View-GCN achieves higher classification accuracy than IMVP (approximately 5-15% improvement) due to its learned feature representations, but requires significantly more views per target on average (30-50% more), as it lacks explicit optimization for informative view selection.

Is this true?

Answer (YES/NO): NO